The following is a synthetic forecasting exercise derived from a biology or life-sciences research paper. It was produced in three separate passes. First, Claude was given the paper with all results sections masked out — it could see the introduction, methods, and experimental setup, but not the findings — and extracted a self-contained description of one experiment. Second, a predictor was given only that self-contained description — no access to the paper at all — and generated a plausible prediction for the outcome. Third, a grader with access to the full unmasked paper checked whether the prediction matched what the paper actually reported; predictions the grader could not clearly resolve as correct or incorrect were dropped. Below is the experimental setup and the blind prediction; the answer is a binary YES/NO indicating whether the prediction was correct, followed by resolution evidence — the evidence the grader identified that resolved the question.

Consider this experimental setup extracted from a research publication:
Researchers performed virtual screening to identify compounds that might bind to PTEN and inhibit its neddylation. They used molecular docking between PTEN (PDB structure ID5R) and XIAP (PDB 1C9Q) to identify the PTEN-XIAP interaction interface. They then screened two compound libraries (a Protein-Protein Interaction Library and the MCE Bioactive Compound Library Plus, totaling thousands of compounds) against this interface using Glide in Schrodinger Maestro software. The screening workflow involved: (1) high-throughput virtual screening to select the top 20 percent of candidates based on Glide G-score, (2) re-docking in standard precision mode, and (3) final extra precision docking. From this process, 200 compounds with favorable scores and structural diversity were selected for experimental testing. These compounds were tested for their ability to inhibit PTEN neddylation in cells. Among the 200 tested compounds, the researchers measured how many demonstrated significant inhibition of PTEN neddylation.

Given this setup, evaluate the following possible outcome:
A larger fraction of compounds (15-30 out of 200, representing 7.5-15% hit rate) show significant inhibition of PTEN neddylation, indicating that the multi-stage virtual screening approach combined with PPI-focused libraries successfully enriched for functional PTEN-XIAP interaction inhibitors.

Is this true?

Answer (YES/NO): NO